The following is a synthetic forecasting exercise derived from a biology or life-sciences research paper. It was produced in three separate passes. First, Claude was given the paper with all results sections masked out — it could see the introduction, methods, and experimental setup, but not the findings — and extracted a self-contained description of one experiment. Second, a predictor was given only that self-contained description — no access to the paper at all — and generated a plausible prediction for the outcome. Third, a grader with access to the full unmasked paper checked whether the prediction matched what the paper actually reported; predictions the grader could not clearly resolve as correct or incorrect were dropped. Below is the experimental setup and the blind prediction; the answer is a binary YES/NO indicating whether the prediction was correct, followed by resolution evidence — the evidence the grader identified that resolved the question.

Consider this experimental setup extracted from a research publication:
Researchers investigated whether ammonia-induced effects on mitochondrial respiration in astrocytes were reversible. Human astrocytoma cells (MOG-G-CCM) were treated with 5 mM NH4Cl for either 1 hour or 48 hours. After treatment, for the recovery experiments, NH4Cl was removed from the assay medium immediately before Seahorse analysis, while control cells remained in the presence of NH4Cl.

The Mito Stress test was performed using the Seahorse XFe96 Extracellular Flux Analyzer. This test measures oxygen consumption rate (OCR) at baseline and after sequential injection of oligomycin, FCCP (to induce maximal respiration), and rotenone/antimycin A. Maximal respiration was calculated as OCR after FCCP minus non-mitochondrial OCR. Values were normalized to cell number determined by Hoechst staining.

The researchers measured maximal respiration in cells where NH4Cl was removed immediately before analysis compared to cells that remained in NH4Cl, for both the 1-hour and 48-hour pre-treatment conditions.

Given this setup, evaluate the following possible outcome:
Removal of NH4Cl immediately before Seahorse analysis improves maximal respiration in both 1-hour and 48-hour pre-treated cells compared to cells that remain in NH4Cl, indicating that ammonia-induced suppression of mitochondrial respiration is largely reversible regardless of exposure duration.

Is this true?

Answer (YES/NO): YES